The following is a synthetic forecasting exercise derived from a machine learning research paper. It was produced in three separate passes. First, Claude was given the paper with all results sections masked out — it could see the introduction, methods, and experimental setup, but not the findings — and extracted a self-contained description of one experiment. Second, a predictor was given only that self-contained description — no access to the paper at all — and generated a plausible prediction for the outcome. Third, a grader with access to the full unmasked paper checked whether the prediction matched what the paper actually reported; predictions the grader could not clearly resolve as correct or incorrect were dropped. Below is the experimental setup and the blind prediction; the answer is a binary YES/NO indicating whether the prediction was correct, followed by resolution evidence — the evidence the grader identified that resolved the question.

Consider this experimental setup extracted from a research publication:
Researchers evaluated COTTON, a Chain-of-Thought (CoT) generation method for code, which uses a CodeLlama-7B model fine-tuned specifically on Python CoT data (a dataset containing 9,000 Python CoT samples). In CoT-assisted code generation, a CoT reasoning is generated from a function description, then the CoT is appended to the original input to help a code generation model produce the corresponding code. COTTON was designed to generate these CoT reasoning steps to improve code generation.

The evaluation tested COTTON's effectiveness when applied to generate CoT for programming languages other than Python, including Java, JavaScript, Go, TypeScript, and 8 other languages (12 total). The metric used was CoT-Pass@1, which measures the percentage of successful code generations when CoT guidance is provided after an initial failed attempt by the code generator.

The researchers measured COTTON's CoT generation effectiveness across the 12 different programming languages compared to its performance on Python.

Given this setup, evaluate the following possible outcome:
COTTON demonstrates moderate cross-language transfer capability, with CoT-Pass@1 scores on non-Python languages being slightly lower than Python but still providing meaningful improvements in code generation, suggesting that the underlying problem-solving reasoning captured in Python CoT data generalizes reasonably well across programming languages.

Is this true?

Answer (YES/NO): NO